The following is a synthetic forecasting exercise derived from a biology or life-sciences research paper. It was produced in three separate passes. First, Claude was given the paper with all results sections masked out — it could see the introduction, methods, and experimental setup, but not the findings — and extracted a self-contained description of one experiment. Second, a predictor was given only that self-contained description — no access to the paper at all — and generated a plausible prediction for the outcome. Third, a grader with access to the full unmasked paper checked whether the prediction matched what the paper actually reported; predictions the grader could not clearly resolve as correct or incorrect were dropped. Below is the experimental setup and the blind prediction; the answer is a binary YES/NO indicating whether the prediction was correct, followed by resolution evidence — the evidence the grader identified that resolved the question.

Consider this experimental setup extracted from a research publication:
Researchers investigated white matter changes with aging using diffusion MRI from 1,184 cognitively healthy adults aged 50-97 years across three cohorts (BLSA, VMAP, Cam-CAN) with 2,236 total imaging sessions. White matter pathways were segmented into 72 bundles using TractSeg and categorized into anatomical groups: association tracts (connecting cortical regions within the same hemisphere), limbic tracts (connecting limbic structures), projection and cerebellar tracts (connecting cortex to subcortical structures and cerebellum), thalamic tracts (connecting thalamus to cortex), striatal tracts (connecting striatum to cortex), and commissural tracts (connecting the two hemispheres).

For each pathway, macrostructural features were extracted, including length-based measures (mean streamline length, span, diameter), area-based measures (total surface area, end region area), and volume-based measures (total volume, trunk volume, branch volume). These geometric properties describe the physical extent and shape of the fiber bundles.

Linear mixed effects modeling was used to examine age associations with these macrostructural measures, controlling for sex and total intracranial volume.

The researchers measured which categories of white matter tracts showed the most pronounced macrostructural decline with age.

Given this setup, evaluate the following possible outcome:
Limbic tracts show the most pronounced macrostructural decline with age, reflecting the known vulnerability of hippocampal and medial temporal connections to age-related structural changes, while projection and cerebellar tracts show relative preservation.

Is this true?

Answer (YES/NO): NO